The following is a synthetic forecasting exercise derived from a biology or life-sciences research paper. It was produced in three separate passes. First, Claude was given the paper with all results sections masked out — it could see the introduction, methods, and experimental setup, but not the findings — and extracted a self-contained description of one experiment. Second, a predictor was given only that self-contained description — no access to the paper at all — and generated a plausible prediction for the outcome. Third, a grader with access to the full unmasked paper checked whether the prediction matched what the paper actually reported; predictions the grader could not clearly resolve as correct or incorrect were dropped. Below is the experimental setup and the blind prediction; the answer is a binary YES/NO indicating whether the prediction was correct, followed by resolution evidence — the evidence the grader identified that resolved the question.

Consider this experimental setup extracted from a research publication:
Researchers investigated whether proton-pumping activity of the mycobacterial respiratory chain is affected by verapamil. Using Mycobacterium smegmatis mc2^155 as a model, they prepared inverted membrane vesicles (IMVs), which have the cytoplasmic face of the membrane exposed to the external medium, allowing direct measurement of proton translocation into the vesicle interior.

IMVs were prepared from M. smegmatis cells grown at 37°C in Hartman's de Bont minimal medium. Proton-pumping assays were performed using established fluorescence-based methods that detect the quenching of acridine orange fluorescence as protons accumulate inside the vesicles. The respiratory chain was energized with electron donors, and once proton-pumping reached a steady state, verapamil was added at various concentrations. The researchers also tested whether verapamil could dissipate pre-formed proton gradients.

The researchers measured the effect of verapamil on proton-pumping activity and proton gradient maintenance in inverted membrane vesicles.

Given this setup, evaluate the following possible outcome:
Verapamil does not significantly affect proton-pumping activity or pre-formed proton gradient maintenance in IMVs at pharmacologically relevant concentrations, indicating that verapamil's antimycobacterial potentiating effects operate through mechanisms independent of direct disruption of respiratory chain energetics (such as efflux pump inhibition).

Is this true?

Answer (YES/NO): YES